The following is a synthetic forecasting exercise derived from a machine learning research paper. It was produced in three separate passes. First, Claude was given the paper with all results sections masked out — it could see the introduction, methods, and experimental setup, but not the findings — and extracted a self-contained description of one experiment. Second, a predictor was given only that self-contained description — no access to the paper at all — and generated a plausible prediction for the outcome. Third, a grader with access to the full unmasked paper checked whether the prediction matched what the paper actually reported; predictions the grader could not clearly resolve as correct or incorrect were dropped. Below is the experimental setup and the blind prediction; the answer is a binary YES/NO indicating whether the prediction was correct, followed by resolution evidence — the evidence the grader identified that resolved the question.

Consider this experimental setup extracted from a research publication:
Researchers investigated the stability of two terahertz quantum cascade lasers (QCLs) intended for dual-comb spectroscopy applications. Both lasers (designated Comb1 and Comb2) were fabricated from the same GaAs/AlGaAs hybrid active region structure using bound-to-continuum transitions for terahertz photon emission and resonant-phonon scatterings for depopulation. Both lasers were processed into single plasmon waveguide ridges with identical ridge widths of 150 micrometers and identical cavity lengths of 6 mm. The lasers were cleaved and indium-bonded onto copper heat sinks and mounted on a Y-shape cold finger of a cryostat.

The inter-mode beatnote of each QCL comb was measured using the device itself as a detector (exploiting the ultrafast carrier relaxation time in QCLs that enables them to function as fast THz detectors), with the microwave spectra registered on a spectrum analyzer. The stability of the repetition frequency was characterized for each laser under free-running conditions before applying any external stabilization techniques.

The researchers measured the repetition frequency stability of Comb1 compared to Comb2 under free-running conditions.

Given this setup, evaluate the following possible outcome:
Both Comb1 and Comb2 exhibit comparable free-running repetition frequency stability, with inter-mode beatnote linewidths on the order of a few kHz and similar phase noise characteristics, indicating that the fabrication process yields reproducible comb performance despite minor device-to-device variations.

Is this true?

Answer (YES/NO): NO